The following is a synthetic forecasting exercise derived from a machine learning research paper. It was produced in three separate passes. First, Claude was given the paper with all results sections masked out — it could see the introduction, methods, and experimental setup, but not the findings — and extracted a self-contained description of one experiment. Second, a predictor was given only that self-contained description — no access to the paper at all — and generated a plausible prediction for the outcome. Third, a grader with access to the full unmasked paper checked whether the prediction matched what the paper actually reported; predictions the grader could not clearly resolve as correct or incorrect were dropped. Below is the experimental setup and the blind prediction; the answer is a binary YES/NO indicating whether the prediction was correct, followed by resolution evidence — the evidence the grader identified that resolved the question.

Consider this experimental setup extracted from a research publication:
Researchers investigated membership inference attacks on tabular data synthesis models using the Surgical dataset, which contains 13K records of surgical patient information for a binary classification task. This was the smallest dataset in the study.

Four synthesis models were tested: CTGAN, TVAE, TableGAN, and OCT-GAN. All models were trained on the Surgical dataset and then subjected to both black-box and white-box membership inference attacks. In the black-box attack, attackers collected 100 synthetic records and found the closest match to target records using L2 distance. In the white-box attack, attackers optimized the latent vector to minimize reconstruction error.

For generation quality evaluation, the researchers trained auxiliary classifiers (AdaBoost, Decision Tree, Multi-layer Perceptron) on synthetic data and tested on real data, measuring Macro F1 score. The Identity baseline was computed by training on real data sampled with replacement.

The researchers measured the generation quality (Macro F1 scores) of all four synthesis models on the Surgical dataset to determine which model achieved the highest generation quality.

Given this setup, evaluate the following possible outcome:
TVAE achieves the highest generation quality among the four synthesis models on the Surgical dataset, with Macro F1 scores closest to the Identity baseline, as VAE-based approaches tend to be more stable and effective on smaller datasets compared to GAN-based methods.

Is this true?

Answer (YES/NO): NO